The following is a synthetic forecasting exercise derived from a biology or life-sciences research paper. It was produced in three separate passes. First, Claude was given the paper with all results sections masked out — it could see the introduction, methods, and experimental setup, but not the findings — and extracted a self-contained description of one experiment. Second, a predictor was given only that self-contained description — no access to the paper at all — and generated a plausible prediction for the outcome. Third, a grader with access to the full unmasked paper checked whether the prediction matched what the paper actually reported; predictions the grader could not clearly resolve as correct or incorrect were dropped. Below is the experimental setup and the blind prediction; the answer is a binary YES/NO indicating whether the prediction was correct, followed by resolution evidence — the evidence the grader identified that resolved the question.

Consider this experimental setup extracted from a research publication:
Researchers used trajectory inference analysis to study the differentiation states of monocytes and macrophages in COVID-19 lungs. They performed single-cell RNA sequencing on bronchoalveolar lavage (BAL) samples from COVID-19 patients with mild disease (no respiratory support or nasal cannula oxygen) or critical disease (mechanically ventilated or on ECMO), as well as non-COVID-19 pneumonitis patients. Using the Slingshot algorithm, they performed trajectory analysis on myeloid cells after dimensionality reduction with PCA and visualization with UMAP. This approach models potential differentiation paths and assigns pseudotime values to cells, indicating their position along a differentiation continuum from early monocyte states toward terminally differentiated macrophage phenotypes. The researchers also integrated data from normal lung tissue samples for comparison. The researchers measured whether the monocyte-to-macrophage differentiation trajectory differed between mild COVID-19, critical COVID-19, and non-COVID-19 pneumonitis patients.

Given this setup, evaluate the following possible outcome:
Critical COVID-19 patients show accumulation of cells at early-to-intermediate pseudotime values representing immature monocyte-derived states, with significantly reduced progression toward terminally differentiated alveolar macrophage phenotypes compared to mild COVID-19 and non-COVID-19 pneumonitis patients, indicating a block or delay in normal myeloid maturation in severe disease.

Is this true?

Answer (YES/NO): YES